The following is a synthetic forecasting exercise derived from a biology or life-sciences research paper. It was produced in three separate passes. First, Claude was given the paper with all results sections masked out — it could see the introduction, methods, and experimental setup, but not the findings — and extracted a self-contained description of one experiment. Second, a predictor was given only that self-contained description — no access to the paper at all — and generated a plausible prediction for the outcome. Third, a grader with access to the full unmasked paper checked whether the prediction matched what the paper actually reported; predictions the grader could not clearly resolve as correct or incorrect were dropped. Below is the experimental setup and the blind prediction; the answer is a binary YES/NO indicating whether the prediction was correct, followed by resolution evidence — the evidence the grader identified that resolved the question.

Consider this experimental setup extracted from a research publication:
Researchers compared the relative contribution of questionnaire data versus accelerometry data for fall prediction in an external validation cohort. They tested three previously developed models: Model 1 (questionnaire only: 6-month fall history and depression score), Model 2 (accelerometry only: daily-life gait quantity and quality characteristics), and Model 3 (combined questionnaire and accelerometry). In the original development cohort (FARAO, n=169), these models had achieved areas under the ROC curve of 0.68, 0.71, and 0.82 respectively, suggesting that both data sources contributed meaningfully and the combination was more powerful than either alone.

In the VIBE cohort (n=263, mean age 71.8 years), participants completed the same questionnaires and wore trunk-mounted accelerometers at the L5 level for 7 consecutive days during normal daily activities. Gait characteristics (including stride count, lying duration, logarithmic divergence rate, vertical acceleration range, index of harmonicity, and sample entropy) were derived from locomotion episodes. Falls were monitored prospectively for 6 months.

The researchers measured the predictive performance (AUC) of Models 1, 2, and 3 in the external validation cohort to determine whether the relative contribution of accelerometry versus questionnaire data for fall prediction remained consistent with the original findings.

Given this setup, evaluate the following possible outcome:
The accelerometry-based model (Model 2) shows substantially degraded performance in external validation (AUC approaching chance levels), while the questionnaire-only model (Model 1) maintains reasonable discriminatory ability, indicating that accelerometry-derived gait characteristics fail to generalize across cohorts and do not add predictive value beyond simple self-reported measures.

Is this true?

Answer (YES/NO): YES